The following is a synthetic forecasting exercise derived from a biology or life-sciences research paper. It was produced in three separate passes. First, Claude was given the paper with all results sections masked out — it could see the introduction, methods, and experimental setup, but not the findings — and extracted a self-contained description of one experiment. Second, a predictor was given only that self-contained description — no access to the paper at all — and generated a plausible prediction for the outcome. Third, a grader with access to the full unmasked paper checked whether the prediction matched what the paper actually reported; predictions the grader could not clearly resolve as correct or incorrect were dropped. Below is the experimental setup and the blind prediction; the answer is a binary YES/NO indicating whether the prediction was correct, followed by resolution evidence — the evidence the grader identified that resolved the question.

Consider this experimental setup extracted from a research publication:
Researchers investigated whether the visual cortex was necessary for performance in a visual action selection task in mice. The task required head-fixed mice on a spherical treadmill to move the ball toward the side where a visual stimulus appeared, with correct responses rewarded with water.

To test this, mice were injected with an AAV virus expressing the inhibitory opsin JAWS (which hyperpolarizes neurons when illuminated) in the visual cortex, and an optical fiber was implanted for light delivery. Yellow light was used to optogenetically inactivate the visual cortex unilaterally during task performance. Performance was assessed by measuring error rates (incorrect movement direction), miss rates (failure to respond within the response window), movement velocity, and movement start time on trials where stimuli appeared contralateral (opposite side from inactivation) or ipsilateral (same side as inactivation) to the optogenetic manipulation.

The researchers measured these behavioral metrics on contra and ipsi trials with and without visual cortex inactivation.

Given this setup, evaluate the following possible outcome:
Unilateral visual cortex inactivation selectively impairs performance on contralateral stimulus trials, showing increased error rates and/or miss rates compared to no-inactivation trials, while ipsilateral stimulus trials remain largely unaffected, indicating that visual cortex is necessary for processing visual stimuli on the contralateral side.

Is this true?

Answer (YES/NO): YES